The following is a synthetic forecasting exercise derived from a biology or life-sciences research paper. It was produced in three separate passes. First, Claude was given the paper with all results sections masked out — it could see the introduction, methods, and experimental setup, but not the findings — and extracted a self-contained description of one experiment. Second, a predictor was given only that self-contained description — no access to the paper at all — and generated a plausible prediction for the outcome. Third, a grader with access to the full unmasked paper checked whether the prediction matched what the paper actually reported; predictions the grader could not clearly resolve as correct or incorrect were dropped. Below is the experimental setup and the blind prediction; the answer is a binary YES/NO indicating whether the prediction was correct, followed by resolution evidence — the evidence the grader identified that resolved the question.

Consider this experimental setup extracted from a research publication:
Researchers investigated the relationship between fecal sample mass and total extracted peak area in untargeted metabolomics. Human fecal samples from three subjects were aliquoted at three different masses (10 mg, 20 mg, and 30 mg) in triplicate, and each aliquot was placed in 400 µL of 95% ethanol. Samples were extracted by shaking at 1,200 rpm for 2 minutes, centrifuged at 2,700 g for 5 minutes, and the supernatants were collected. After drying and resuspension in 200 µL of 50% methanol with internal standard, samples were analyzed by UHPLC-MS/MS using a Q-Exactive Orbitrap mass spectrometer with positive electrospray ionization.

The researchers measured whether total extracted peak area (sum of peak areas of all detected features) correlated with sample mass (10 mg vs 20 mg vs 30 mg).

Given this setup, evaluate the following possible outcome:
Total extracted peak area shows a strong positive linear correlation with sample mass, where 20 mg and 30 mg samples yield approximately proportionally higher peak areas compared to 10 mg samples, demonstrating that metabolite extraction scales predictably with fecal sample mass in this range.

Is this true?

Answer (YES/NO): NO